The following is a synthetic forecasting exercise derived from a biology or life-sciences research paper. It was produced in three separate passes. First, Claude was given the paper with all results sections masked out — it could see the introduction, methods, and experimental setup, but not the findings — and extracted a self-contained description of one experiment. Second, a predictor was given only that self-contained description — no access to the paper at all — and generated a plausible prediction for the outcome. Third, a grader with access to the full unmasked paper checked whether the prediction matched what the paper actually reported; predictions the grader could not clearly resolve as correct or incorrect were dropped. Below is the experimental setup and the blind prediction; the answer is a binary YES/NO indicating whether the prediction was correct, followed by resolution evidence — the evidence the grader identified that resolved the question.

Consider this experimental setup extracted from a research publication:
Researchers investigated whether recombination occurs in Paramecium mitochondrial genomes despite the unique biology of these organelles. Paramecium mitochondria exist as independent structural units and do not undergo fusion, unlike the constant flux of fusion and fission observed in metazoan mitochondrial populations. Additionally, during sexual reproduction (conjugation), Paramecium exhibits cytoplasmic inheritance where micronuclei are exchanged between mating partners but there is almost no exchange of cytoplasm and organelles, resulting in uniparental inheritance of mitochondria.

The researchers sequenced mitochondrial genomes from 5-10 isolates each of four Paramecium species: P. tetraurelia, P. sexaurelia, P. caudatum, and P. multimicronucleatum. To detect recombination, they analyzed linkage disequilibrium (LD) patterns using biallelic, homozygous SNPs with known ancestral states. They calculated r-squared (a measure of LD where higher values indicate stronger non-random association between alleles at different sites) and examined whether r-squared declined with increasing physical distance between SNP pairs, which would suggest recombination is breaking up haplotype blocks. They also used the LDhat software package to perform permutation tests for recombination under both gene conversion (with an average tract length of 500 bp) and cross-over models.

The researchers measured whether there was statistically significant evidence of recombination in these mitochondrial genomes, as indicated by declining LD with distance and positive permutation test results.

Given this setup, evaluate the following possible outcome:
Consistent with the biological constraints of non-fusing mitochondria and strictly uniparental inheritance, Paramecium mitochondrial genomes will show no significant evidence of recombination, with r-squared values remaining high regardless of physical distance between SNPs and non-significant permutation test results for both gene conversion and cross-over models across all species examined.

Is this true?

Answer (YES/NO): YES